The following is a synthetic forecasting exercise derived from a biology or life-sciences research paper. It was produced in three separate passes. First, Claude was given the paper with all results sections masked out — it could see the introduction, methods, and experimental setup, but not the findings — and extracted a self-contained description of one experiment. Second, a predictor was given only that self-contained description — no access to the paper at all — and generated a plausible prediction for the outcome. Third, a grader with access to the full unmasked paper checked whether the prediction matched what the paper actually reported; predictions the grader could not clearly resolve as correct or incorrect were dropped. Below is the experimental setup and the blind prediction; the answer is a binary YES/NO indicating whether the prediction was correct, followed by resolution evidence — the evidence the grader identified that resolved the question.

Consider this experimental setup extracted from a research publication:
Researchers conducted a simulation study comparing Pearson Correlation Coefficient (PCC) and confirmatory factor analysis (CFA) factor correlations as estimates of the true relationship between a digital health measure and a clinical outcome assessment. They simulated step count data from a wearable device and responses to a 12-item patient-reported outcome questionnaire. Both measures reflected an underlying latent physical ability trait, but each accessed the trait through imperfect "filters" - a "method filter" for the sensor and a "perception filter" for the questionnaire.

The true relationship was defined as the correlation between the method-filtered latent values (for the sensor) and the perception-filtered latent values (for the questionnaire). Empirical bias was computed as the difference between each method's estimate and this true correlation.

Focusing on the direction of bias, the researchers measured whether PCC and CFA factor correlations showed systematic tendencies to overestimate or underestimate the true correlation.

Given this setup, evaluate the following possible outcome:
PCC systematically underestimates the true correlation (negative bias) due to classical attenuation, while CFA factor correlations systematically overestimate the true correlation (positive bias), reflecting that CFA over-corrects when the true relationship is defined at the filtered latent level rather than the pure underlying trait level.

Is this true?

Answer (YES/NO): YES